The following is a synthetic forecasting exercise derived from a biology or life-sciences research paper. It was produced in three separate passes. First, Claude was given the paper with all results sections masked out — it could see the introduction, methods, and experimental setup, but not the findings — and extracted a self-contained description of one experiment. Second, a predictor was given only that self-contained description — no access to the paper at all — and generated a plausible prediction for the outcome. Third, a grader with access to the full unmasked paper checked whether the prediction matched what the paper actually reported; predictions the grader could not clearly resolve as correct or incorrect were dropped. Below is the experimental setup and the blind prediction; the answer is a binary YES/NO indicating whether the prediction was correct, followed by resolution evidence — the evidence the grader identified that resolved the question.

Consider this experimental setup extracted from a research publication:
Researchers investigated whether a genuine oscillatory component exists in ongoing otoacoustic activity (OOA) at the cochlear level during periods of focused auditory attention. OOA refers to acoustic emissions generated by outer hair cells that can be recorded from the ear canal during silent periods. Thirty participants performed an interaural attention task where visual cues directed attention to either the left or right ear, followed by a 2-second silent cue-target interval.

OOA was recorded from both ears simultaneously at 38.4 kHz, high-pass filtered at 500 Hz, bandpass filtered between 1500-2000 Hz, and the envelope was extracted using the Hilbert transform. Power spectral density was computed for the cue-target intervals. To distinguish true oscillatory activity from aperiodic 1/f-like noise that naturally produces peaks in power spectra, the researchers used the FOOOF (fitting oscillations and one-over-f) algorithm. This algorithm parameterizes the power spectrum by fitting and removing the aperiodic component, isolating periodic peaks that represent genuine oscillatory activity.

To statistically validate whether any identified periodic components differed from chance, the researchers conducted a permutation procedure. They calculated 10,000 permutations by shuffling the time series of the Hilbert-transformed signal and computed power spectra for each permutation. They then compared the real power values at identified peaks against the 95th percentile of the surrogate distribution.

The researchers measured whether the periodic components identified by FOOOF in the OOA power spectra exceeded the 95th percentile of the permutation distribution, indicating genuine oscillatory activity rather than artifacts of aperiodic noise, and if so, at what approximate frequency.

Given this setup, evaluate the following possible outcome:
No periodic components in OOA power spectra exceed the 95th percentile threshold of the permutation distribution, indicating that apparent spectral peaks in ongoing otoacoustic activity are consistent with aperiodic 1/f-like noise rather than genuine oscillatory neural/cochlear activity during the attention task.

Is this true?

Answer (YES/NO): NO